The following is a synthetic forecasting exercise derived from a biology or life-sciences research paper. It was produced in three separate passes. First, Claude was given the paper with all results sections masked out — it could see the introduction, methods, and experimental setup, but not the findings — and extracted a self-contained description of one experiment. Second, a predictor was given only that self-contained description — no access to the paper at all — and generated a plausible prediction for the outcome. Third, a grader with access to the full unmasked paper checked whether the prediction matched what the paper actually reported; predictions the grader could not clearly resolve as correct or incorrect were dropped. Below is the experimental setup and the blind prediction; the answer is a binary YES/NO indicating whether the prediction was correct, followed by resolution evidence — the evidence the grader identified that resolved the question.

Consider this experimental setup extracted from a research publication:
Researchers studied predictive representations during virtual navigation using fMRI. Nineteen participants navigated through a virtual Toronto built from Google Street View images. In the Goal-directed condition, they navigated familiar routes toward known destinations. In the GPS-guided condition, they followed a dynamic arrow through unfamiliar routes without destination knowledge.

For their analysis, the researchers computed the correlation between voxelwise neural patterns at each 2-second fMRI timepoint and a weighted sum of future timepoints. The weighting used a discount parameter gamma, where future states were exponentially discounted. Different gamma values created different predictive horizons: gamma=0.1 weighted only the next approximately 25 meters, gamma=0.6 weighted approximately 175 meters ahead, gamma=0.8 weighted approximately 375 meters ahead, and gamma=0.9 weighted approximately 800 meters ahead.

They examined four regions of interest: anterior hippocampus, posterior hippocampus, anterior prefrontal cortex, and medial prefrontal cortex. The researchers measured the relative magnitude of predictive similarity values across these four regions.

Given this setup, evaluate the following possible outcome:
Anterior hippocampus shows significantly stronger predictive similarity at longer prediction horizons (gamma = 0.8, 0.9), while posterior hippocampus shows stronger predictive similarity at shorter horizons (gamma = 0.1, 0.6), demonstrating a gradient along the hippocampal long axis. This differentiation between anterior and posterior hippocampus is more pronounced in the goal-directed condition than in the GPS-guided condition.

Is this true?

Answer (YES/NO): NO